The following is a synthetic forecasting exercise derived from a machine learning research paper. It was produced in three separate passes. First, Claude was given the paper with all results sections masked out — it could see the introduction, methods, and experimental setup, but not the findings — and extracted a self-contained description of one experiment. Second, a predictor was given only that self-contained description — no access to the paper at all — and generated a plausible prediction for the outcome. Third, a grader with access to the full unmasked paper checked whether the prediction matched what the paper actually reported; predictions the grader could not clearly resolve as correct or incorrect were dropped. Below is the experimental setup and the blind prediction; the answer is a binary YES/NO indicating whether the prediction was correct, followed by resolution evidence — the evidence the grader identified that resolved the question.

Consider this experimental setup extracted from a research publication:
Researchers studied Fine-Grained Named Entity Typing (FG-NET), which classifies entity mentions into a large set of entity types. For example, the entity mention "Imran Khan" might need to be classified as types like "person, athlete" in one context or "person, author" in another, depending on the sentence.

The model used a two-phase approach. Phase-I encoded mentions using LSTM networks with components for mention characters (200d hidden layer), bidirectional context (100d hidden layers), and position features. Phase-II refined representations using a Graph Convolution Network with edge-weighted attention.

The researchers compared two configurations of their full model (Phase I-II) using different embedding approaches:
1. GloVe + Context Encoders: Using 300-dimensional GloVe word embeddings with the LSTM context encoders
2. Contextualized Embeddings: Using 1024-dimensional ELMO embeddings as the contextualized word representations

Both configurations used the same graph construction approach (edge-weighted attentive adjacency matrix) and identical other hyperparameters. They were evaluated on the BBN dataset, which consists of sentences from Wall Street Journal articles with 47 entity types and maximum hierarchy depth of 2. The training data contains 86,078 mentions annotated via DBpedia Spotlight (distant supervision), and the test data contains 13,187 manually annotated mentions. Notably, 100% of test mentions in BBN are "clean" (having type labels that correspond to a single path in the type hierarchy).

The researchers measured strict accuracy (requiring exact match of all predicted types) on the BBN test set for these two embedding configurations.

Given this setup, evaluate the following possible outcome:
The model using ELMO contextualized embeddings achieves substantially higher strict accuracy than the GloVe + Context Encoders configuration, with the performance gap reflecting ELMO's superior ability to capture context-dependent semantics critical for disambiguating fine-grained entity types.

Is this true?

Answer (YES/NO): NO